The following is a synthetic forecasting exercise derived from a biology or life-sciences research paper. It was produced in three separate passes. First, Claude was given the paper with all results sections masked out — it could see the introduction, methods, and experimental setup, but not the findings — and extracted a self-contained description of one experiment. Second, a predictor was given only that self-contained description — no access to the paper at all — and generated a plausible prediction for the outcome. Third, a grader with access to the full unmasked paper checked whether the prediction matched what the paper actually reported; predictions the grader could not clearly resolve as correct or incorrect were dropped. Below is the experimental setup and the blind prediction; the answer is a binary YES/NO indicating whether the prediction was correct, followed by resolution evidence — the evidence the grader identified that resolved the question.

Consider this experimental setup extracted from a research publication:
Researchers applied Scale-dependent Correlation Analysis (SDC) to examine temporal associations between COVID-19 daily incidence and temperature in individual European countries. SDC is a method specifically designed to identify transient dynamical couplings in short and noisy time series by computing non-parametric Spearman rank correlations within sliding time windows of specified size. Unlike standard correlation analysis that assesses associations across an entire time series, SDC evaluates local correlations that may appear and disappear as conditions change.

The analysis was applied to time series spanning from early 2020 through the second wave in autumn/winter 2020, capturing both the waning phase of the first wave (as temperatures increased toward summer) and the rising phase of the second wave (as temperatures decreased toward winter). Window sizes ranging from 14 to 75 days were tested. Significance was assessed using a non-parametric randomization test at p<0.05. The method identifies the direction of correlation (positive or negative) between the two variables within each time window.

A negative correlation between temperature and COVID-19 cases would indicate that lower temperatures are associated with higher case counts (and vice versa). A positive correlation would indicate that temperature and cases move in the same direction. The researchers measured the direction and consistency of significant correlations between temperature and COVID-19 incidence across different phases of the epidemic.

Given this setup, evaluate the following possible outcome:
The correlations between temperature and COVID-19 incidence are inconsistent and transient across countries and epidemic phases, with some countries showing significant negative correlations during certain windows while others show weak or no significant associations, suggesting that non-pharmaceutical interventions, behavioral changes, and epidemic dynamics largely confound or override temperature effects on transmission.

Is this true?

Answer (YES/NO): NO